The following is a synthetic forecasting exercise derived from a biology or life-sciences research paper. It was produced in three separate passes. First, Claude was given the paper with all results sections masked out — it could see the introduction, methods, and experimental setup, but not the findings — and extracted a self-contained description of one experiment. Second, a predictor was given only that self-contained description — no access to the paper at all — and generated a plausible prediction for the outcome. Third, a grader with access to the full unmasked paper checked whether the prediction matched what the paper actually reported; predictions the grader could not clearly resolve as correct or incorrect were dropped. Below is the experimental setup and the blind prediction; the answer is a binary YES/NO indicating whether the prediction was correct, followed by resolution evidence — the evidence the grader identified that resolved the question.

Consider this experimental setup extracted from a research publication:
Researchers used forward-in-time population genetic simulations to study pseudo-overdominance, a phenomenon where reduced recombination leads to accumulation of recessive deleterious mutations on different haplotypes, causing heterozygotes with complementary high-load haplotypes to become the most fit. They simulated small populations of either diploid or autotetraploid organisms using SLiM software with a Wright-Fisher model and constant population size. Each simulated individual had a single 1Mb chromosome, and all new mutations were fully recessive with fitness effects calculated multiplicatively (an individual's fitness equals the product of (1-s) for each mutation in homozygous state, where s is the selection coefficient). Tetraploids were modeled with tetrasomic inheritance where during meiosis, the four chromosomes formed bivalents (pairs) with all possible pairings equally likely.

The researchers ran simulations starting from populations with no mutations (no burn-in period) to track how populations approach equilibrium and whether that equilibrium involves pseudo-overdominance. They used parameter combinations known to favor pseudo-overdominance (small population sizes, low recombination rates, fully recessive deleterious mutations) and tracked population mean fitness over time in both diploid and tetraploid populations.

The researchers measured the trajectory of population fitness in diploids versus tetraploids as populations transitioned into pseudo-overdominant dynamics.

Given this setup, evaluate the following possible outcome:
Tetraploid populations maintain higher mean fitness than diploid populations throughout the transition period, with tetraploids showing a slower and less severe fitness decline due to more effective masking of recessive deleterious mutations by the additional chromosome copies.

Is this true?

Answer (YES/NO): YES